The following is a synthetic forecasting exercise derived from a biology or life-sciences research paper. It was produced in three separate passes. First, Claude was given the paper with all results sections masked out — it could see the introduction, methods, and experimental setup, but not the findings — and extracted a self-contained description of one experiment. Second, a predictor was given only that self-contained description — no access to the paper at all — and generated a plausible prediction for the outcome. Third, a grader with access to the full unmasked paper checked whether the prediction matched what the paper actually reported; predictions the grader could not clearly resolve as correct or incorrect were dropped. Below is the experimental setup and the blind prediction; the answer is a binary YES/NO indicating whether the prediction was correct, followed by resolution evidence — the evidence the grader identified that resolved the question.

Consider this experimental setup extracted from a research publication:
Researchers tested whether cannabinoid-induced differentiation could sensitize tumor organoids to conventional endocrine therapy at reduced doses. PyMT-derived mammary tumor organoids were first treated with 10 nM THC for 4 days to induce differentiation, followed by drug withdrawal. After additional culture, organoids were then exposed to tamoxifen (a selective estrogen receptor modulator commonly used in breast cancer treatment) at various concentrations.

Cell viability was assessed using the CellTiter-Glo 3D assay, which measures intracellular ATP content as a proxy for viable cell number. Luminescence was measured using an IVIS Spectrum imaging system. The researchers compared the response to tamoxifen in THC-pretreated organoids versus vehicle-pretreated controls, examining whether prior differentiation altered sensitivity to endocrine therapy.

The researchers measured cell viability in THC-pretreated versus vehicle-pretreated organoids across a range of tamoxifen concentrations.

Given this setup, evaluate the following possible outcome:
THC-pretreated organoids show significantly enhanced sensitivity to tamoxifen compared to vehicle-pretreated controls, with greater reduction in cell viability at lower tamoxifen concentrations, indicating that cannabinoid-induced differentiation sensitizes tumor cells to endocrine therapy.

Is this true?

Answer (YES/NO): YES